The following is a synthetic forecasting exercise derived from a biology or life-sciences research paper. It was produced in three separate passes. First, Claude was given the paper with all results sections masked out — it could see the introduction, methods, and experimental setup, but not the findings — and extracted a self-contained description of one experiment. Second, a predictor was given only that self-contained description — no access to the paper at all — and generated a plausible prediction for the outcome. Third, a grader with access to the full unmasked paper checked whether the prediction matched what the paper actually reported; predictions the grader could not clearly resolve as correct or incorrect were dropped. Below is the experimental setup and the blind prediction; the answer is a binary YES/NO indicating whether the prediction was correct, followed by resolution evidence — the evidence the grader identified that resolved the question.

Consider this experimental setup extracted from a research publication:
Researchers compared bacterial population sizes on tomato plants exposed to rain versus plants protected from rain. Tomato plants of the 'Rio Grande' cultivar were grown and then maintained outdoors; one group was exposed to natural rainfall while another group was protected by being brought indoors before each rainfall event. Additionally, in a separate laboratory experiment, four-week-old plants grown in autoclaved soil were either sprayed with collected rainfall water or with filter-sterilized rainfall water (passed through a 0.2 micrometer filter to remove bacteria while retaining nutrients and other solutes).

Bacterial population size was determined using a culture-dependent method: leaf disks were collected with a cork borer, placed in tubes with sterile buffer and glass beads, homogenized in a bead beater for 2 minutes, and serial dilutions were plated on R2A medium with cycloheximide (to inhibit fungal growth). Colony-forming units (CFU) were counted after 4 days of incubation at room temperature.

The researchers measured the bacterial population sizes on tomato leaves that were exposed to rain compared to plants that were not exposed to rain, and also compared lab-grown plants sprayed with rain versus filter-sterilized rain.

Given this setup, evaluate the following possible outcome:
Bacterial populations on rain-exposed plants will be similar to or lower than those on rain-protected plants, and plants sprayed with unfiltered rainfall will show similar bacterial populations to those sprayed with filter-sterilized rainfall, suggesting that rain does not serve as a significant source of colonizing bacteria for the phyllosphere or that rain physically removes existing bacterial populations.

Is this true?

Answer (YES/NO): NO